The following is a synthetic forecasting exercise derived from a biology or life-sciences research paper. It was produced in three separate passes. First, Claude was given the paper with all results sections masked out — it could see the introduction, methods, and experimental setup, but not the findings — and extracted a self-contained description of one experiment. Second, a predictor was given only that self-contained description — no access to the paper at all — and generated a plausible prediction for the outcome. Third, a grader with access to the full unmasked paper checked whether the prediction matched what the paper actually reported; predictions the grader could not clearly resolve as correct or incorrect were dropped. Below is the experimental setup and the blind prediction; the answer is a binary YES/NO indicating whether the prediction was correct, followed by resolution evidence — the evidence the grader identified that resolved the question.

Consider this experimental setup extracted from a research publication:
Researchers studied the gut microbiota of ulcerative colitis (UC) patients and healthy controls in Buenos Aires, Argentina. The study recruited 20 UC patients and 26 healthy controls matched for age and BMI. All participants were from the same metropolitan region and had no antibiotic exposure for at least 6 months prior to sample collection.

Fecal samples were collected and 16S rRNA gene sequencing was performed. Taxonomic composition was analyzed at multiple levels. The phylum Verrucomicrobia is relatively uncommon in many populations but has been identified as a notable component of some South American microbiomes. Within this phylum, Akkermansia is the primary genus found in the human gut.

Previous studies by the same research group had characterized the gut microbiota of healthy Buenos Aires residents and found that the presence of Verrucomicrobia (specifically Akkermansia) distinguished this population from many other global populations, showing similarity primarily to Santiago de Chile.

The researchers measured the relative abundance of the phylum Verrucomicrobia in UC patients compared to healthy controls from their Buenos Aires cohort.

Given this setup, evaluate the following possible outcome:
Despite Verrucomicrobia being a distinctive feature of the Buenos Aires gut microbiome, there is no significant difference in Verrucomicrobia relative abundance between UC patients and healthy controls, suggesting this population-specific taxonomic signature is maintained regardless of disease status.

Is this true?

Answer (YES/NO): NO